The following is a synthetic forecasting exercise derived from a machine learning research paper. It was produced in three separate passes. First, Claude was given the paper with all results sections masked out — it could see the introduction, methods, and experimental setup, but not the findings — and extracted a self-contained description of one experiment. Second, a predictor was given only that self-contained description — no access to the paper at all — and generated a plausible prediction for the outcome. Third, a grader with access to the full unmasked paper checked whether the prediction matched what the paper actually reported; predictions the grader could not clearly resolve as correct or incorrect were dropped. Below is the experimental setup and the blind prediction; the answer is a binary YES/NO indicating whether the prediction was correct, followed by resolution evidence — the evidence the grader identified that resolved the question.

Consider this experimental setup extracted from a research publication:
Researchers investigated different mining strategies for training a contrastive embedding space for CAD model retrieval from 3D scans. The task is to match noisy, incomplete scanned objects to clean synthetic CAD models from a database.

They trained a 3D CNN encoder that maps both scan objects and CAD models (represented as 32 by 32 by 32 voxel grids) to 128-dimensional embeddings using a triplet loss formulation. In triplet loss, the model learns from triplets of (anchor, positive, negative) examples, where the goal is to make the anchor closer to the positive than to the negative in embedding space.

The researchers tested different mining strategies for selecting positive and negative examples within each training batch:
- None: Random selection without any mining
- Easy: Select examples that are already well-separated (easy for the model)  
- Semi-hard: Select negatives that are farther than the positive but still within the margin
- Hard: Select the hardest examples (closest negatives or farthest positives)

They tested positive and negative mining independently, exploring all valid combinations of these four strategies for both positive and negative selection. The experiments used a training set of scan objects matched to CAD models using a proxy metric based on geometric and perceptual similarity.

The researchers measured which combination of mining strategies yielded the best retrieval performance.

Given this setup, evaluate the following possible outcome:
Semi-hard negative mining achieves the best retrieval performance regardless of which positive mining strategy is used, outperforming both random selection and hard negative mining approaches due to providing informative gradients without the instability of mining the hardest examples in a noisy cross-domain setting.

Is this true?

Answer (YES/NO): NO